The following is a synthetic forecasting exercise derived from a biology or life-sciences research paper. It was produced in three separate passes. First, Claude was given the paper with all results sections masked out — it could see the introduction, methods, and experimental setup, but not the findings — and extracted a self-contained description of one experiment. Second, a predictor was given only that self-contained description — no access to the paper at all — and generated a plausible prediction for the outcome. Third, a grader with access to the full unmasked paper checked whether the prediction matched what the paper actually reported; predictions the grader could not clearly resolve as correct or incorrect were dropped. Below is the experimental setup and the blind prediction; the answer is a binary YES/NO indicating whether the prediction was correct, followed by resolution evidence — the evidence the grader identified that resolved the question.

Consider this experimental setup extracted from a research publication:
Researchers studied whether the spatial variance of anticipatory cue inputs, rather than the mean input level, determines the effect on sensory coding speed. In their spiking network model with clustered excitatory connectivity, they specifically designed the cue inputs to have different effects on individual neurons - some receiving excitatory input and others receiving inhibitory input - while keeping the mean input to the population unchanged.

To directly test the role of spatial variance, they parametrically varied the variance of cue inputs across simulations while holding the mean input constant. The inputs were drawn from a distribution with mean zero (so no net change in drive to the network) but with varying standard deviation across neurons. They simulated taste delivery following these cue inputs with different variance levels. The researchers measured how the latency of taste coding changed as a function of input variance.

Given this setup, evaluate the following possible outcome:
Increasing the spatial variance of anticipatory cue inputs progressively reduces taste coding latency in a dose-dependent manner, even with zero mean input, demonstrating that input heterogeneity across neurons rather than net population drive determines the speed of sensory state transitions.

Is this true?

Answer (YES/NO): YES